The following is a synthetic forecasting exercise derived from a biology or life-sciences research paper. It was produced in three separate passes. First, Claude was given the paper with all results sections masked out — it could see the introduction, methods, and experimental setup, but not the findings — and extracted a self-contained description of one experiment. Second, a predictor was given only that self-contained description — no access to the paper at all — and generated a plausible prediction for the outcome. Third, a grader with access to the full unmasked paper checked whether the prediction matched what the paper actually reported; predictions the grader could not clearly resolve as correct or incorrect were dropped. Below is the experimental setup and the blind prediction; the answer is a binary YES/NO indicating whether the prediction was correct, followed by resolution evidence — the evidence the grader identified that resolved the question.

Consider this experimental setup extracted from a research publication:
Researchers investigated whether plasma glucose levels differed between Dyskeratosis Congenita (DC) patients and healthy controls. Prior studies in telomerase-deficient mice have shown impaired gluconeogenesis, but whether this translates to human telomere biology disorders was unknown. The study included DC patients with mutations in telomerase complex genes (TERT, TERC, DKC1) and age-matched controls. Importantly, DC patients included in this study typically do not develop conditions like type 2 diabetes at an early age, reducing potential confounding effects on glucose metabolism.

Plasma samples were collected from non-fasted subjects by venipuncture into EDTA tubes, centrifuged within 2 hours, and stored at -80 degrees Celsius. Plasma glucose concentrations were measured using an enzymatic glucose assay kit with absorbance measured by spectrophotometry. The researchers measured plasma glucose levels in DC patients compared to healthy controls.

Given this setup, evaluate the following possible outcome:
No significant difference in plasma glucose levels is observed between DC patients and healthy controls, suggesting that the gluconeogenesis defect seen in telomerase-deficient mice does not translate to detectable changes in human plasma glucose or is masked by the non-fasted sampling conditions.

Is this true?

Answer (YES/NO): YES